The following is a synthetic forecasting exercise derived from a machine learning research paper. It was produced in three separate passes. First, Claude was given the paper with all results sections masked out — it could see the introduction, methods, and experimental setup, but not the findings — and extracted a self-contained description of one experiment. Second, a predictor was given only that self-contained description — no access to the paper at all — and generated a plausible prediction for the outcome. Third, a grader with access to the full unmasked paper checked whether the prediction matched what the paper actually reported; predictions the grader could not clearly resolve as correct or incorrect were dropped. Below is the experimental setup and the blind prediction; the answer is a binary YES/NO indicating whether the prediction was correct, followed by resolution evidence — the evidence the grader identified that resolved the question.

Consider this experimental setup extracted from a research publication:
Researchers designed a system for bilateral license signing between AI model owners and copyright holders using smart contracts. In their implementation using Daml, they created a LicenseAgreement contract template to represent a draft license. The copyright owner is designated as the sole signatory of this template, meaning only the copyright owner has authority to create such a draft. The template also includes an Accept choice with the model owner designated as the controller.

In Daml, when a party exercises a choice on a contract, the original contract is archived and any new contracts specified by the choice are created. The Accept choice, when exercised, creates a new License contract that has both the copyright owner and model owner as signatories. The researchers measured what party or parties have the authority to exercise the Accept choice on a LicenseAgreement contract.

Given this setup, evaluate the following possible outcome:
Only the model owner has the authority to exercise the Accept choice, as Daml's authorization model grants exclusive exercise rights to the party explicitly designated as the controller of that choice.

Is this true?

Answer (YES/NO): YES